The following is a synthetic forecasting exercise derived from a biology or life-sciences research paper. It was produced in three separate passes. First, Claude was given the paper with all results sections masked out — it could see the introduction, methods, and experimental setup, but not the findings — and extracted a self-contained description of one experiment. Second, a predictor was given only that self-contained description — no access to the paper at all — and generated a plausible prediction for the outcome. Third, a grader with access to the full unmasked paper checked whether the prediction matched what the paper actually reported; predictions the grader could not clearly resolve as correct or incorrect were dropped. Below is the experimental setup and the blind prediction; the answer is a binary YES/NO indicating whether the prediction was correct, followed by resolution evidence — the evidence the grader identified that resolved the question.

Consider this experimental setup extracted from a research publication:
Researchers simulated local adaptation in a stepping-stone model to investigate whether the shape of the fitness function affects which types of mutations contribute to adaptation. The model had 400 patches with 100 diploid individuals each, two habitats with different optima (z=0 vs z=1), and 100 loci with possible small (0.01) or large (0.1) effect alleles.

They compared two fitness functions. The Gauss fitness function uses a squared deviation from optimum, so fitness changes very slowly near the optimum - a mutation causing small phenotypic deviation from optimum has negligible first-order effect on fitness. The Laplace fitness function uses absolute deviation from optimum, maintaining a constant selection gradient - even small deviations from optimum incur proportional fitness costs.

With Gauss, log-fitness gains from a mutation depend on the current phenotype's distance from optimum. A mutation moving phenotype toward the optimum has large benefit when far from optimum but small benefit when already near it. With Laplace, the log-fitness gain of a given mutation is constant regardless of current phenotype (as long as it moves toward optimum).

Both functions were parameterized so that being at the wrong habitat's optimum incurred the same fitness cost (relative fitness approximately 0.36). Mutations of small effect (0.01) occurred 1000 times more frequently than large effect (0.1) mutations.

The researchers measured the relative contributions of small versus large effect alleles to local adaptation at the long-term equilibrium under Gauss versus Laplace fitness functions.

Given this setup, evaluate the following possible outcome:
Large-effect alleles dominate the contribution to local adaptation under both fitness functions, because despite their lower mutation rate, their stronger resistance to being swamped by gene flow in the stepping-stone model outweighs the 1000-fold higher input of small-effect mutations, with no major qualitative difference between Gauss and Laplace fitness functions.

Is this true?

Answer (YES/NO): NO